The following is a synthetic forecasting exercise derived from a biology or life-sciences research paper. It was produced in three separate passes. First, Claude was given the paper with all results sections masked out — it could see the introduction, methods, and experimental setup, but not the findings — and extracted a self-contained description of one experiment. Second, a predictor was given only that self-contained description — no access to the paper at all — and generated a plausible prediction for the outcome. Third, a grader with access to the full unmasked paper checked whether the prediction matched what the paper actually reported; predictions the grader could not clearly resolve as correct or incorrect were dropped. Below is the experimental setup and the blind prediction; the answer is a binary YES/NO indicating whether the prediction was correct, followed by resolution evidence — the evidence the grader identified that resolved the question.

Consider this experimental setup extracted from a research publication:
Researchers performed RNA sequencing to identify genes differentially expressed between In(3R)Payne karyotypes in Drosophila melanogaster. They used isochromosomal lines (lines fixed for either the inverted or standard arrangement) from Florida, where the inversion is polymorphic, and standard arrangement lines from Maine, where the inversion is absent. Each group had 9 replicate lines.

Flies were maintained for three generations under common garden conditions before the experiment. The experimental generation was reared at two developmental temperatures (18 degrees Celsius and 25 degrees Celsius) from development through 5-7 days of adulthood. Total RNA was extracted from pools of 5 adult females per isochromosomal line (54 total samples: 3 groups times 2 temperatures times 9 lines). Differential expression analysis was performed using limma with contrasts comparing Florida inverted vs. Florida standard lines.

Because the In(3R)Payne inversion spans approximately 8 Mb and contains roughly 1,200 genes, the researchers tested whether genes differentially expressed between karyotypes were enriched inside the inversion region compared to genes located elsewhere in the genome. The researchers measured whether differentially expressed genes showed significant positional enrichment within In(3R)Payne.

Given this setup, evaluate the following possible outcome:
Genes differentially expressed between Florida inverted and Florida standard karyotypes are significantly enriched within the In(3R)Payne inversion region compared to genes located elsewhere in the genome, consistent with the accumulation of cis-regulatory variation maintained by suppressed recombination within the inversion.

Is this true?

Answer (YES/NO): YES